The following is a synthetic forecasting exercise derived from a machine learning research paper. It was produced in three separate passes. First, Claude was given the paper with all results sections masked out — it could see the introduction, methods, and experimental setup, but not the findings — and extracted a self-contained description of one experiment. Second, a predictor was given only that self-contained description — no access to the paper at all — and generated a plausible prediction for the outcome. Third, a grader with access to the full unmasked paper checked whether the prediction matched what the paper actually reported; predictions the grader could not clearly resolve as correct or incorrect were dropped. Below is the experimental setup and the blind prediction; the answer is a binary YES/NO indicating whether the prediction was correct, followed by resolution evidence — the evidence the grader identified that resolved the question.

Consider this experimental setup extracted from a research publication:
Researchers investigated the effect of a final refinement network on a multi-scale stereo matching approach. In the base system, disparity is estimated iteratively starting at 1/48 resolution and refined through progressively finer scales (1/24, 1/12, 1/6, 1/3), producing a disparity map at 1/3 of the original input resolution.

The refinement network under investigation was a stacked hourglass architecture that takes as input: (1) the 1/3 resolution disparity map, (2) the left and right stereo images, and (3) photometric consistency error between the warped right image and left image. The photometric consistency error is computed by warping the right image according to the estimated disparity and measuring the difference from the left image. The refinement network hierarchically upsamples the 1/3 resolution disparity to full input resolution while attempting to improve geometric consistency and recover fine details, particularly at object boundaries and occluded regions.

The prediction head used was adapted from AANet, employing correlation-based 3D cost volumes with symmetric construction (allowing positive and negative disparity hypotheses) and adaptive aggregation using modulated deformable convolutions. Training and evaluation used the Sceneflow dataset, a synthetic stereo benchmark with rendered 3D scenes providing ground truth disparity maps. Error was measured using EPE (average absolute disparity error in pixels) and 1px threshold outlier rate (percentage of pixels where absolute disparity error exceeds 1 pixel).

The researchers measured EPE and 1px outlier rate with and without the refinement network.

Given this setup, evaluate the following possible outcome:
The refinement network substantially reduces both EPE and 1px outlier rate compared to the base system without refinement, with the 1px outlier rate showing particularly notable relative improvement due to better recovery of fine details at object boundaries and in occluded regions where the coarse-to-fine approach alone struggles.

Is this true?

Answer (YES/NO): NO